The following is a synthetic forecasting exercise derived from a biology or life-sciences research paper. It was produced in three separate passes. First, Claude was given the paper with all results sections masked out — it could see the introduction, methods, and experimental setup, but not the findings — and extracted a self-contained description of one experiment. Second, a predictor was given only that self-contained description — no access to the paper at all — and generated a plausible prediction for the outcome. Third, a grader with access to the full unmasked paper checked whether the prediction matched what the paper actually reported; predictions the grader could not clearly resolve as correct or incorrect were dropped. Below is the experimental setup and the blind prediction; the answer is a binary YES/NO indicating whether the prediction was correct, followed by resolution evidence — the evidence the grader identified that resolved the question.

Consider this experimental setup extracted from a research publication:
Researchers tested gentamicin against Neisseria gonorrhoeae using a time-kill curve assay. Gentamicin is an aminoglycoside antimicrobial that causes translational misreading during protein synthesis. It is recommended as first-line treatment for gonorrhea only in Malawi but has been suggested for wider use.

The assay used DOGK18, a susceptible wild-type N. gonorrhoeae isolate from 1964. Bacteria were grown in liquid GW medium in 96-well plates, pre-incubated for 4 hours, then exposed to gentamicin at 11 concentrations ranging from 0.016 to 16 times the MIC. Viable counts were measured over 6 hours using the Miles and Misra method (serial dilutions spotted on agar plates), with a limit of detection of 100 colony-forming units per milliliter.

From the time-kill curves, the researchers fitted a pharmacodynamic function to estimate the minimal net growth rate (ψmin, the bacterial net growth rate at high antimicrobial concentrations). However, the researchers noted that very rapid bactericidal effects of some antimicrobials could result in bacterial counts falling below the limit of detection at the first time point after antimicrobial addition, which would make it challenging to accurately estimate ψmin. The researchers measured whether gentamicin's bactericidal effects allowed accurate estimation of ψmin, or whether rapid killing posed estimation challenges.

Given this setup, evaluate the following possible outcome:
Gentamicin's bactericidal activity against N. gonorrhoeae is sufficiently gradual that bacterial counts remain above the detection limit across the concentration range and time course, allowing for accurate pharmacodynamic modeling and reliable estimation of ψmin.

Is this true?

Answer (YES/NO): NO